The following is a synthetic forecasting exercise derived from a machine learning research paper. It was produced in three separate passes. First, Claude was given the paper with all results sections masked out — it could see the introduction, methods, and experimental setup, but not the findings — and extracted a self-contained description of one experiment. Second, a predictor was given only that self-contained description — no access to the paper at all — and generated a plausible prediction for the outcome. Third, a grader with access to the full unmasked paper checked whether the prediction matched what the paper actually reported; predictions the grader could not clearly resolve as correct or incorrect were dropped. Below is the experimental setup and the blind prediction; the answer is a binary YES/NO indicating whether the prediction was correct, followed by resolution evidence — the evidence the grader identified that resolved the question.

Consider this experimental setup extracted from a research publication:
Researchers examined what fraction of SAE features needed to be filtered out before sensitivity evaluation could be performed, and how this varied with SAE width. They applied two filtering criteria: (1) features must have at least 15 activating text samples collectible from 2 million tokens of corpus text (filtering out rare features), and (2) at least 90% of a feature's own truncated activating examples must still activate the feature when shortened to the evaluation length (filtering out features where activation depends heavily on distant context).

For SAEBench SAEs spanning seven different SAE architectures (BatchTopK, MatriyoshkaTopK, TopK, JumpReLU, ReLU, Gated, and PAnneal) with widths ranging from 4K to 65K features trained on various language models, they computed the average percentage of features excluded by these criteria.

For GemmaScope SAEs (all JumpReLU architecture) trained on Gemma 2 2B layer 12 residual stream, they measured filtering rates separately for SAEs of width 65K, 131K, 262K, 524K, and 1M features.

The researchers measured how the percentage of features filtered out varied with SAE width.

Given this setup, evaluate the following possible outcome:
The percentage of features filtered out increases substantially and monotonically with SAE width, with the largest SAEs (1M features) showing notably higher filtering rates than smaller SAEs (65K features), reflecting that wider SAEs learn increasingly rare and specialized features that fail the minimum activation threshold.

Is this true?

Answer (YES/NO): YES